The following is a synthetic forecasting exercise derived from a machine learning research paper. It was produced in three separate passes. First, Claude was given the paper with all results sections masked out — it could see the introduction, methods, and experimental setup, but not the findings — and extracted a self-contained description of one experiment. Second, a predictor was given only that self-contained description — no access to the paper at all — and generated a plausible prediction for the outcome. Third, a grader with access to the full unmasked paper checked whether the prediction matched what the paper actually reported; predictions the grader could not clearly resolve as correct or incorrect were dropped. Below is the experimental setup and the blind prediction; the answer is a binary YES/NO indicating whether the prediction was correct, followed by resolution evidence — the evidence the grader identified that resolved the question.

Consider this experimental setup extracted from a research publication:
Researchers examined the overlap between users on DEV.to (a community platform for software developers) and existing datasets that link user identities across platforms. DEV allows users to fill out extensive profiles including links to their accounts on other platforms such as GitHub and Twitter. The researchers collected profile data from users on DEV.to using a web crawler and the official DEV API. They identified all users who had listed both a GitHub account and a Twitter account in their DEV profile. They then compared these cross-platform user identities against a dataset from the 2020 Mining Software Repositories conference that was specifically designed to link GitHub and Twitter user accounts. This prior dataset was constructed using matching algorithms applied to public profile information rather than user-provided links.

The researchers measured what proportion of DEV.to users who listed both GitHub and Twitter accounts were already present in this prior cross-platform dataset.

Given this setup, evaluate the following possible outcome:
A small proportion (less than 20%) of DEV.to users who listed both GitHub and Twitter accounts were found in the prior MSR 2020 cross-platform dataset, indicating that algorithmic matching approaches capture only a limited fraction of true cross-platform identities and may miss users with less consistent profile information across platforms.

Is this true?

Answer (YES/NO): YES